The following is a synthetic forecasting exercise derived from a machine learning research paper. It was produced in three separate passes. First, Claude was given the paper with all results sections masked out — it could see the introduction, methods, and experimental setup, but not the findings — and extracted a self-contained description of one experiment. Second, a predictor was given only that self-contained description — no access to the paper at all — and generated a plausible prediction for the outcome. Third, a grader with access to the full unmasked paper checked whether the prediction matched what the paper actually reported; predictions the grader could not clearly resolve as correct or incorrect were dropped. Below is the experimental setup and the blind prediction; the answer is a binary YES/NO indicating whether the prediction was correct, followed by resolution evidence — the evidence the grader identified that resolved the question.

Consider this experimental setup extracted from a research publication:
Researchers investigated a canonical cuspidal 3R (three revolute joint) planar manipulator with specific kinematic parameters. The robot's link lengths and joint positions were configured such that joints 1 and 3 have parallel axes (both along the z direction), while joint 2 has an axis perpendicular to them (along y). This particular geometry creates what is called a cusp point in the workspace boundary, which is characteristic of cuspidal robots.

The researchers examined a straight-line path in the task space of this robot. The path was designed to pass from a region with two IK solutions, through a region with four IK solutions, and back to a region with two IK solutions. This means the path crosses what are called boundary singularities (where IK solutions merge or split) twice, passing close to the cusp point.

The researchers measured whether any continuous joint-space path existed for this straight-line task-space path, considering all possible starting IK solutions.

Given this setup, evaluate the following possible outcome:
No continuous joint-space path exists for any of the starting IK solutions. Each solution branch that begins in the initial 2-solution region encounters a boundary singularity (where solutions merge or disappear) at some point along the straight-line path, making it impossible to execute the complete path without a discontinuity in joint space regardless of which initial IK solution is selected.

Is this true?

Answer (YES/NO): YES